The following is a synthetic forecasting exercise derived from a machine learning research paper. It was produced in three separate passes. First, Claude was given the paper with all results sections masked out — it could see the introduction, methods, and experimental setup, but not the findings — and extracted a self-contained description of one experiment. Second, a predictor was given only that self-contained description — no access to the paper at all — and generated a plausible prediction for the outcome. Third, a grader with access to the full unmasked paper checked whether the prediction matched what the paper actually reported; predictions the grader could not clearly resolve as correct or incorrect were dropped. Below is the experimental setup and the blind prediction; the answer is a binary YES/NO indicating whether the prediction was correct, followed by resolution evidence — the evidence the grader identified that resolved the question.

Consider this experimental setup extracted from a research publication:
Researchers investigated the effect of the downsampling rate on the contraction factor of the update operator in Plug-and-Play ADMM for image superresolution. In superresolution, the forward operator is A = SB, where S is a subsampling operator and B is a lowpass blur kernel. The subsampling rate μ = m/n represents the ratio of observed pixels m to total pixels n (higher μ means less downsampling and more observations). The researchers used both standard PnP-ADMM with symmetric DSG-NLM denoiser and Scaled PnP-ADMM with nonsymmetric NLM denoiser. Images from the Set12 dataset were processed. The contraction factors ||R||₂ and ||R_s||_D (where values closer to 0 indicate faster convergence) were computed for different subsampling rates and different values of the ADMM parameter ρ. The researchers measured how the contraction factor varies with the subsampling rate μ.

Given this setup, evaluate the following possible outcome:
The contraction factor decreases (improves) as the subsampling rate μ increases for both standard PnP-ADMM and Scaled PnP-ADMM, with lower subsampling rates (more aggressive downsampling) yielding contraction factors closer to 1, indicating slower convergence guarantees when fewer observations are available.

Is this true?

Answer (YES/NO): YES